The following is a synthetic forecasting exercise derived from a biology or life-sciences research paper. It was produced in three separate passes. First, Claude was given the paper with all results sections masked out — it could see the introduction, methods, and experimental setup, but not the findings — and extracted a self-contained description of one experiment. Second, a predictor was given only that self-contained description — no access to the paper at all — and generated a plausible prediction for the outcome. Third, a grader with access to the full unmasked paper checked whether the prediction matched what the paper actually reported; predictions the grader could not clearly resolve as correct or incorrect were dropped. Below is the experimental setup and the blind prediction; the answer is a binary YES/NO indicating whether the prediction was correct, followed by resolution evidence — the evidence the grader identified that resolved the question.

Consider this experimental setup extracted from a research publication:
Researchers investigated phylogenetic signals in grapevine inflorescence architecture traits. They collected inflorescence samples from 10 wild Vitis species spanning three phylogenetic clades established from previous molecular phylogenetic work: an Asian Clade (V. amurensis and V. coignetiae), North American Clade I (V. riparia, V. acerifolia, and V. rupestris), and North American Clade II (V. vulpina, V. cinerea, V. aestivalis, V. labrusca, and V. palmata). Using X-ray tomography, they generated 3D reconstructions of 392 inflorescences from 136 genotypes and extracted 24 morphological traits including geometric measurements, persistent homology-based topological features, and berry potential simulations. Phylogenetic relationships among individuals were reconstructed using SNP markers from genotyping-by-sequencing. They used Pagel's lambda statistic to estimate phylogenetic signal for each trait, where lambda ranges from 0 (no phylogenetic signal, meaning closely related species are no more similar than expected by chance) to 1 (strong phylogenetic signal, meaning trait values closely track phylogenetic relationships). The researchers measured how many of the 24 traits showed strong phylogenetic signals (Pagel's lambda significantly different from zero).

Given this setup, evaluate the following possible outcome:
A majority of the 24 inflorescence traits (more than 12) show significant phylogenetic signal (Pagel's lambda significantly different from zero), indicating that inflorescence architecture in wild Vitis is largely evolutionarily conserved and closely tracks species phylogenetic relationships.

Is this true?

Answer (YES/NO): YES